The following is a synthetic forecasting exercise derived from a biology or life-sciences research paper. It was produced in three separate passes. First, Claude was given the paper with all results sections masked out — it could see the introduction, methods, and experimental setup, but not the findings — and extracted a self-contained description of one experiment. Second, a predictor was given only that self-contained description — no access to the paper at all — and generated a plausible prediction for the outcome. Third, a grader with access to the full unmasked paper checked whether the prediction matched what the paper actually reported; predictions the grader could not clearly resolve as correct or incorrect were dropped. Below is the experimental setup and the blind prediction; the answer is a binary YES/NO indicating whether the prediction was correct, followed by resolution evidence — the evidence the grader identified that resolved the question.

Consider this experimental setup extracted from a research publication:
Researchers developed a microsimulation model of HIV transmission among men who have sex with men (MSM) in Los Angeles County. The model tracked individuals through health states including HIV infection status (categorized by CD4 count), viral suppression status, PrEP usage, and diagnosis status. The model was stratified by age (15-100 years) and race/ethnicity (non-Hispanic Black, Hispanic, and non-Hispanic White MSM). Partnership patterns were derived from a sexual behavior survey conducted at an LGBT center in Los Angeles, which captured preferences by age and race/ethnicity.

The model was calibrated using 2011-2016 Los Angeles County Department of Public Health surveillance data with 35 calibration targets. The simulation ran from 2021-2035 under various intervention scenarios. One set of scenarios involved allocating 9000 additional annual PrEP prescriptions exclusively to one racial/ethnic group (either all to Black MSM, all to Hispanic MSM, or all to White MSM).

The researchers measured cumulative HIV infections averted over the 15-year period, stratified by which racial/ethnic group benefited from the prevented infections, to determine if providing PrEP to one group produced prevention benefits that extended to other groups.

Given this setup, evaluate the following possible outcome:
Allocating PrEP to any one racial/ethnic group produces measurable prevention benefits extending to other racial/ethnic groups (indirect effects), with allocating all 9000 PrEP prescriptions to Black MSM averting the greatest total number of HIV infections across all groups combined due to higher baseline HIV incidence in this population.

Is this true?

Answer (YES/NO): NO